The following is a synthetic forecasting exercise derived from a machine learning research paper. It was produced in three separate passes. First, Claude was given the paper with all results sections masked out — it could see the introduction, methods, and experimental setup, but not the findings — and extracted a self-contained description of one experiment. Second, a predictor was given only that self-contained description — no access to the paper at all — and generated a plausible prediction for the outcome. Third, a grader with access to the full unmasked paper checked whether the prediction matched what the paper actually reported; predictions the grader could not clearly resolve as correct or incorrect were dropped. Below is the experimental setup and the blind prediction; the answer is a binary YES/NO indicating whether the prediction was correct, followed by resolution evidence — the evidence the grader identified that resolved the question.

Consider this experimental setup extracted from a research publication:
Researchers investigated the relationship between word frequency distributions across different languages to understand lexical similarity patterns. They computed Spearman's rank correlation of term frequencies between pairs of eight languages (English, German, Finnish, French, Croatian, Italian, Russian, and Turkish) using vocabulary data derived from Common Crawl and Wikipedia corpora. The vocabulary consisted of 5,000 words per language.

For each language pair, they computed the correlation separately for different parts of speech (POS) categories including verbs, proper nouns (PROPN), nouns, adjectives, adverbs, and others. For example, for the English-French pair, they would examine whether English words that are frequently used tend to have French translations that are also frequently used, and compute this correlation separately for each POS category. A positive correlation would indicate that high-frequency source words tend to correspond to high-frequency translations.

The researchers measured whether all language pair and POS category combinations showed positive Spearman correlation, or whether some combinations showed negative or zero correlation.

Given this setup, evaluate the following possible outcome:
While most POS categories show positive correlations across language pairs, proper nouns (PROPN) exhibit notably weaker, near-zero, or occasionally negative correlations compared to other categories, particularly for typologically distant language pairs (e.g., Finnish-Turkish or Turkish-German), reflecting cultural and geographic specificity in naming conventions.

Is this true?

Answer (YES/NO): NO